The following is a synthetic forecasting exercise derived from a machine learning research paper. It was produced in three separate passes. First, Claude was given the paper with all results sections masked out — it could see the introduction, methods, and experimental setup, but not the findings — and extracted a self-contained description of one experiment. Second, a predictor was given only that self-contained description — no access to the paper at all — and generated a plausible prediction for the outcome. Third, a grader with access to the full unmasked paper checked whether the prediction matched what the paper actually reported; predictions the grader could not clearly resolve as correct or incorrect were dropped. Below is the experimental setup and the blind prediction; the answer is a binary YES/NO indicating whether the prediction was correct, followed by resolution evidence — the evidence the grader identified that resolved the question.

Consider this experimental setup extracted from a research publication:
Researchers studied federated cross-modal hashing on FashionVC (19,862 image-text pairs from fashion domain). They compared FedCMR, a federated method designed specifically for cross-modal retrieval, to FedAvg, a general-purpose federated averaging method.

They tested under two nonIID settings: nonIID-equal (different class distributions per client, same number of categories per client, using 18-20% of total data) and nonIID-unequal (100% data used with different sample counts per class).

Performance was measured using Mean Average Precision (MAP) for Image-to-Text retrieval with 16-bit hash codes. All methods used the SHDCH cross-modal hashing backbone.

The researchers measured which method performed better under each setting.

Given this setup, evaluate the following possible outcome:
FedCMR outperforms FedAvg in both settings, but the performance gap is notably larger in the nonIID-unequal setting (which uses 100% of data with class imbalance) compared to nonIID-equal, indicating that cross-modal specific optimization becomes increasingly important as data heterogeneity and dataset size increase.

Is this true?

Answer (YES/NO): NO